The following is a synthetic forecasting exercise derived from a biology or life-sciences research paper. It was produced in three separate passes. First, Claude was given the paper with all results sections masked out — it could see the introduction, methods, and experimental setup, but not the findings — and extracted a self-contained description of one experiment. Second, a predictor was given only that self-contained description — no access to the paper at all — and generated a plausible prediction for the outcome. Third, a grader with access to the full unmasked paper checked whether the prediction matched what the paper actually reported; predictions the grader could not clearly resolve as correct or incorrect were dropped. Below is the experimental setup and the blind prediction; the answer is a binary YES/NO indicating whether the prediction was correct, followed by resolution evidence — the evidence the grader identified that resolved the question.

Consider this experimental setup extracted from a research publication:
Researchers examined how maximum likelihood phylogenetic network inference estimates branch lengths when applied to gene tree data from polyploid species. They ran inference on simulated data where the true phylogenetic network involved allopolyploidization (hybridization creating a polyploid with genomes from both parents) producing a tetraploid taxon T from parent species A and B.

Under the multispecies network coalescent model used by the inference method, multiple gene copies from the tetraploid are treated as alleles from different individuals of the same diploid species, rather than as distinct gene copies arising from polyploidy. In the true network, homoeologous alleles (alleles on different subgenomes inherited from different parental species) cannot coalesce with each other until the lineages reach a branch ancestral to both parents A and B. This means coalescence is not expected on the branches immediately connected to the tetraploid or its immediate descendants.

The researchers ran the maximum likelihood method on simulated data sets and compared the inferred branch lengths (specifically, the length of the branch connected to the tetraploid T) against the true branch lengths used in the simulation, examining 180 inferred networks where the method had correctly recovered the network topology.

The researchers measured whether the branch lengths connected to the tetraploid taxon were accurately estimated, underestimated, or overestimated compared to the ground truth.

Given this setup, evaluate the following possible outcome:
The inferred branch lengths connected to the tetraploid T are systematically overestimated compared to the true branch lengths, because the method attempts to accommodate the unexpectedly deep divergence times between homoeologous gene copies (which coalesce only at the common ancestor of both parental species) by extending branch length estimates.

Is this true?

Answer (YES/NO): NO